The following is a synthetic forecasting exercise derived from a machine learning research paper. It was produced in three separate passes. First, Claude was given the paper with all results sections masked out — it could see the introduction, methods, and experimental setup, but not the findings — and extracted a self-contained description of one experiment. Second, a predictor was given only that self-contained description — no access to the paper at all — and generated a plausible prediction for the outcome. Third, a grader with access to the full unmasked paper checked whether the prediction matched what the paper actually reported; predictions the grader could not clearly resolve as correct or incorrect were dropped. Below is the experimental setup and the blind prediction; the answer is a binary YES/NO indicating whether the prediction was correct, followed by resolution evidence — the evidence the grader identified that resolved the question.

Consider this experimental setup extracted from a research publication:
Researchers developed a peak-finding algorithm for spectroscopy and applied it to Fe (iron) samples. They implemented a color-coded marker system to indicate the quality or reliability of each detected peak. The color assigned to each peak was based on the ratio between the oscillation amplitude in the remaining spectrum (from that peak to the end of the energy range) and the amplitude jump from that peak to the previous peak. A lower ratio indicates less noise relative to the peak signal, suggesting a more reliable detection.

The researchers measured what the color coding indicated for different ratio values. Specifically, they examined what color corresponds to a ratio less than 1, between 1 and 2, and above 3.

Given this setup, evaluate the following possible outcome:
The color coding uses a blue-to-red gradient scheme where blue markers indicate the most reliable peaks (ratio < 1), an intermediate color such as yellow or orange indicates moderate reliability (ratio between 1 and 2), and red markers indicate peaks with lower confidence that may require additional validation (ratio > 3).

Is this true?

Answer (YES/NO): NO